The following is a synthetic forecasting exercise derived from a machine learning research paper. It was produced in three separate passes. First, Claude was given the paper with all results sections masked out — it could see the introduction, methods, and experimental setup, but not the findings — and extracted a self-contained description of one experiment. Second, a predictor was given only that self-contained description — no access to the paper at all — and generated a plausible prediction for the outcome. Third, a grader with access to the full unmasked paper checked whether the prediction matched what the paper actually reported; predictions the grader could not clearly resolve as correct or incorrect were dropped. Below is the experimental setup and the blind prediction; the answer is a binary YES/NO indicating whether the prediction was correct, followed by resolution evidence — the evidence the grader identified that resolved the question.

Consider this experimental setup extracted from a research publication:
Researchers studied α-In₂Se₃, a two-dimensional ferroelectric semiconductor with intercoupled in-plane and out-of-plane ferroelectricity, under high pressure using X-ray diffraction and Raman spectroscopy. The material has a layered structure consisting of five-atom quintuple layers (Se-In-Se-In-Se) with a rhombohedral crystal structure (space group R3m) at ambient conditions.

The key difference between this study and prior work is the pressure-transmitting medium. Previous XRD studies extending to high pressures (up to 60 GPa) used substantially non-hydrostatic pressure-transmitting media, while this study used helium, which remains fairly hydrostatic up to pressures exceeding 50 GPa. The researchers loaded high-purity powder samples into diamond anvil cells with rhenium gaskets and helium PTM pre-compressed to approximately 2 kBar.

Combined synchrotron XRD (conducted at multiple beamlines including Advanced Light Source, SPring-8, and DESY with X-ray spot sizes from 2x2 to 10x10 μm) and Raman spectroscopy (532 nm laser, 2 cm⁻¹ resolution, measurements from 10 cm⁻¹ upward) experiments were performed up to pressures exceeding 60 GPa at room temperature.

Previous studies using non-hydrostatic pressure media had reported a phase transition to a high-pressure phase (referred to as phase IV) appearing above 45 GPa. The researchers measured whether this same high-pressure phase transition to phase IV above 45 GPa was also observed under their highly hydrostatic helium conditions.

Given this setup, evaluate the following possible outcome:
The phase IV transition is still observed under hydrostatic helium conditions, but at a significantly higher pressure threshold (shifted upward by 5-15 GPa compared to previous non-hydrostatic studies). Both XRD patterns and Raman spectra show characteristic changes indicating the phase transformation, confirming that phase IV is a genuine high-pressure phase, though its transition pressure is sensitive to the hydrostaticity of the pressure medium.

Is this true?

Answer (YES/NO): YES